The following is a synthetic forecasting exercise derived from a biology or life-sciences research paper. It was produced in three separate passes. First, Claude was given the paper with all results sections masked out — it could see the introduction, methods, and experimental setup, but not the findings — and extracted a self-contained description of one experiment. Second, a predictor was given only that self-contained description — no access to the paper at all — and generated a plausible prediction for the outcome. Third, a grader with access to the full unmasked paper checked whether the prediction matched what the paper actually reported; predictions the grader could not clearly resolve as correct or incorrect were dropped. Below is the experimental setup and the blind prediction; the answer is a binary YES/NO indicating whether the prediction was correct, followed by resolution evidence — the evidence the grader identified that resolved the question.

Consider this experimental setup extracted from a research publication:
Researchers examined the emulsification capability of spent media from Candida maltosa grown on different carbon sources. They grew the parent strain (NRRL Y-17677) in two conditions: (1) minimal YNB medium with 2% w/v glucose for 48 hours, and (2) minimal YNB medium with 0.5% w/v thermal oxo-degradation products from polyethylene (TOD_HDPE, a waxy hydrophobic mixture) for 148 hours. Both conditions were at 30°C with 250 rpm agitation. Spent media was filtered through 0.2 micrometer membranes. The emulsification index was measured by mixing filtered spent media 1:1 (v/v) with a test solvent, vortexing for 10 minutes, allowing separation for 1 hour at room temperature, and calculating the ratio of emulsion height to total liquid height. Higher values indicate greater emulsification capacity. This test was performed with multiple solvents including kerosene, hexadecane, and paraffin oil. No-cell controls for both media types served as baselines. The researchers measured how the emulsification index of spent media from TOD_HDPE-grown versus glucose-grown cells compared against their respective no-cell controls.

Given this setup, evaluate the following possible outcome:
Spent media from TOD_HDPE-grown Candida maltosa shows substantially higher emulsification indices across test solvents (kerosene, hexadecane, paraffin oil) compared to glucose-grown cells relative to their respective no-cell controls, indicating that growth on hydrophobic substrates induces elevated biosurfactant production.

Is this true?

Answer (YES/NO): NO